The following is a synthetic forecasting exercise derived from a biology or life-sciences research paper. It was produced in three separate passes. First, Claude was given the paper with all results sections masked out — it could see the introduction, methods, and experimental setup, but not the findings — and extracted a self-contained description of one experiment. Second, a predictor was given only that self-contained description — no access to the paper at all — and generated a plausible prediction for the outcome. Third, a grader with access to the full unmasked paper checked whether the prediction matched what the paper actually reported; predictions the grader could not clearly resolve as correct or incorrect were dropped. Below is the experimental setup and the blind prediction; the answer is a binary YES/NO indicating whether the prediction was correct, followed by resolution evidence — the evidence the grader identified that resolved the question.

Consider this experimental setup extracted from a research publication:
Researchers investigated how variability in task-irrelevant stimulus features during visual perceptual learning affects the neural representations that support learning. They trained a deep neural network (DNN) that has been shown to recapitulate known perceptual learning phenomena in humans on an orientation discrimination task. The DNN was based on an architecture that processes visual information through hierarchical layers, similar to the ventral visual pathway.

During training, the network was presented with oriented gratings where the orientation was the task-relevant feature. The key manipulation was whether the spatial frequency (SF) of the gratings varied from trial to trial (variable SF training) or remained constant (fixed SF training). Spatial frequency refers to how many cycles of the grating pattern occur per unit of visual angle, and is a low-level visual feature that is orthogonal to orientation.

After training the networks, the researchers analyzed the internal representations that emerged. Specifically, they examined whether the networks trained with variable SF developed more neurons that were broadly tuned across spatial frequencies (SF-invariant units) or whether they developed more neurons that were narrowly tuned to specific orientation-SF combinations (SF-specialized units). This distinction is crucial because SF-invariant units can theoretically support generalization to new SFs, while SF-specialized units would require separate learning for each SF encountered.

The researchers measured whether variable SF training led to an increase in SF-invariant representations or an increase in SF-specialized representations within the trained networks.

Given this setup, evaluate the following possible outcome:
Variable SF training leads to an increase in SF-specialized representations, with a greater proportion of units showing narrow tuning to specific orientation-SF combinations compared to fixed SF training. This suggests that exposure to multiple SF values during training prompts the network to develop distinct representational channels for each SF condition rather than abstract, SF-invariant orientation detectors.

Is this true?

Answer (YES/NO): NO